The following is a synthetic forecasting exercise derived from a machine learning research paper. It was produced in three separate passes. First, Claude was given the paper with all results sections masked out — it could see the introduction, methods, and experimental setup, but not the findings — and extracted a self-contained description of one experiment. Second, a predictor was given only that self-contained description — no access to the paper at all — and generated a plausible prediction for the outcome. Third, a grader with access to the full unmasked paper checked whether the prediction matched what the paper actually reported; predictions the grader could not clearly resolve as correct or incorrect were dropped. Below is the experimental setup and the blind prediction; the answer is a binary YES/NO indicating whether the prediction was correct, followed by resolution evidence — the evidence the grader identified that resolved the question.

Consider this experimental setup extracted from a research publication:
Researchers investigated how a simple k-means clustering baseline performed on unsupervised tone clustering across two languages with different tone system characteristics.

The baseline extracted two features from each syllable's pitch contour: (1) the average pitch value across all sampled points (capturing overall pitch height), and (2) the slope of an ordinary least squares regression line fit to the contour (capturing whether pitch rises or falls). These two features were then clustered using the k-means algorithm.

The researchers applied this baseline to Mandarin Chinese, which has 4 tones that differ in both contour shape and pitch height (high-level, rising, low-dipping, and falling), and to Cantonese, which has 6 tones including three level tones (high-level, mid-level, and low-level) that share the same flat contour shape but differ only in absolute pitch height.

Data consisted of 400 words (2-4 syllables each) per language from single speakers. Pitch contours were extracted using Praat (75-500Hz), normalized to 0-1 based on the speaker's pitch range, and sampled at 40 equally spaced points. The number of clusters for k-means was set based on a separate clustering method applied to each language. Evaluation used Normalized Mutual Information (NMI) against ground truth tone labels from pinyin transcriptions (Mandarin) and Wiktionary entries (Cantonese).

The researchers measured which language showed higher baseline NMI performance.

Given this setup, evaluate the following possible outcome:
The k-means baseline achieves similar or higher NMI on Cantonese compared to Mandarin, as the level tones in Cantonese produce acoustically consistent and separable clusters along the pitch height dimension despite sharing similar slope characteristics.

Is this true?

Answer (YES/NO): NO